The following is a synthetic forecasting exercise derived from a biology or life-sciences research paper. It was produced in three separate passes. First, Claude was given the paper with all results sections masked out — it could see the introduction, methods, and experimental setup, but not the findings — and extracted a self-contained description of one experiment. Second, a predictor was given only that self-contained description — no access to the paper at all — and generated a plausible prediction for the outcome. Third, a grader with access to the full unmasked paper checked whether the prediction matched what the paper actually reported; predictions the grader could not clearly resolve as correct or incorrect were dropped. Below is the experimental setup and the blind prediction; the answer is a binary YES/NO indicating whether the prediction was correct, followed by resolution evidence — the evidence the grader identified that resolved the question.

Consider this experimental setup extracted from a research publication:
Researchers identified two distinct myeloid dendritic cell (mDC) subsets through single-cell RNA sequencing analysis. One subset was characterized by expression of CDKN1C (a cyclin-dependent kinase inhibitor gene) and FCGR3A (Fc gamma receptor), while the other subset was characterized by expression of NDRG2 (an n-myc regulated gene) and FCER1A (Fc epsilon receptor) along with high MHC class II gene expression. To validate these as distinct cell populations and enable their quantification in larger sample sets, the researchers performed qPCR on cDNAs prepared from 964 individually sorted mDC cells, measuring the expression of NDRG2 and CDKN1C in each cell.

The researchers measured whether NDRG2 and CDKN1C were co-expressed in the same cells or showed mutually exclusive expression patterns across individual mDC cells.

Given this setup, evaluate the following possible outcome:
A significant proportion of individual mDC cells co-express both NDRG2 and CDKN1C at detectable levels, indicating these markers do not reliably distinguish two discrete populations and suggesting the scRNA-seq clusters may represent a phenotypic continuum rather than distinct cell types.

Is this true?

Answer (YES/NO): NO